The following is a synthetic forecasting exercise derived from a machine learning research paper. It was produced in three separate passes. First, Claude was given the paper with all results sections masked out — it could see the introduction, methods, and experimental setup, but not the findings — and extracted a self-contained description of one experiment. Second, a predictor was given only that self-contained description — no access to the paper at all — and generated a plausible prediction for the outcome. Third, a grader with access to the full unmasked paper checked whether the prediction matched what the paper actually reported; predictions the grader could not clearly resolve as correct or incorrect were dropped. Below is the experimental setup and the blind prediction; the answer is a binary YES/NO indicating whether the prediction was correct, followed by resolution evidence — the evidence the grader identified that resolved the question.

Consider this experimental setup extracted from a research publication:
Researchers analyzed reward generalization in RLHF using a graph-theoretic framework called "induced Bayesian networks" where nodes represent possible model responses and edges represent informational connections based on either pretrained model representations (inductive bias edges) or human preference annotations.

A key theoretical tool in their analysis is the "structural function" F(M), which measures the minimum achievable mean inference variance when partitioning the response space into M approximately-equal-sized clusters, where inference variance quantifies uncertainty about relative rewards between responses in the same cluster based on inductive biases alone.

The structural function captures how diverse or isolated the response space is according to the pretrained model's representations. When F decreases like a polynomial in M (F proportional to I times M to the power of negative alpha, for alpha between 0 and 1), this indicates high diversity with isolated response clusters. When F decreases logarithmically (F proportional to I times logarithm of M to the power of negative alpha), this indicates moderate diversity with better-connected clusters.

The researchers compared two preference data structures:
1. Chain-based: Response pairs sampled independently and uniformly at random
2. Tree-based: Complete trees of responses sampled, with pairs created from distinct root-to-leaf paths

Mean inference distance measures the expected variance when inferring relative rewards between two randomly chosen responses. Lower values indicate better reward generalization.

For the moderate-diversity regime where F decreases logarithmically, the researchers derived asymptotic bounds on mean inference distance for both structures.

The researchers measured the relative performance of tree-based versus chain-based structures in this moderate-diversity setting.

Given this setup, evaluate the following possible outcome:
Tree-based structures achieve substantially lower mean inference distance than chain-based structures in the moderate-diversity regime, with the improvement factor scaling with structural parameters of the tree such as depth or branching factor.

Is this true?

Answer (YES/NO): NO